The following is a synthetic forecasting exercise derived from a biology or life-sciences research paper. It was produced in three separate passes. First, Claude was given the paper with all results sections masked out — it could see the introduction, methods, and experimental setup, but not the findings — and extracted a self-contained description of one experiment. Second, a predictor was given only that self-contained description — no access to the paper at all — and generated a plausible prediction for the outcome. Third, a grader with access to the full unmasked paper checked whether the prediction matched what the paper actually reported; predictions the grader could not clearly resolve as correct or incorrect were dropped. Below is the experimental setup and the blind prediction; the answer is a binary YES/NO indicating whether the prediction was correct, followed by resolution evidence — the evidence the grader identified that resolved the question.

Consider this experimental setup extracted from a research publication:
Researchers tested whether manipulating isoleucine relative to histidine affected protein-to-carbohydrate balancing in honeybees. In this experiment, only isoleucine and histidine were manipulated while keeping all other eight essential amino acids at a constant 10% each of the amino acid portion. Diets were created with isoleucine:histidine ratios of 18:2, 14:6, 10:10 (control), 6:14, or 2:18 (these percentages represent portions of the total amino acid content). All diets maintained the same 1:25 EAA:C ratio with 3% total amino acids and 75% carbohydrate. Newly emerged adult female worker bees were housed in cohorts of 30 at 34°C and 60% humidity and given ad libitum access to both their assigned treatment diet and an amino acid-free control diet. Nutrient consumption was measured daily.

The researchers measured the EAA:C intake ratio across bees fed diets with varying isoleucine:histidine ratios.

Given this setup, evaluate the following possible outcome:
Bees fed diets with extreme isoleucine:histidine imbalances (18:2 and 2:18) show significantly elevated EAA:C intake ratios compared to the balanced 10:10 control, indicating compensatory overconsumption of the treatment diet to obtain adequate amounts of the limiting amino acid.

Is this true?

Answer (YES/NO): NO